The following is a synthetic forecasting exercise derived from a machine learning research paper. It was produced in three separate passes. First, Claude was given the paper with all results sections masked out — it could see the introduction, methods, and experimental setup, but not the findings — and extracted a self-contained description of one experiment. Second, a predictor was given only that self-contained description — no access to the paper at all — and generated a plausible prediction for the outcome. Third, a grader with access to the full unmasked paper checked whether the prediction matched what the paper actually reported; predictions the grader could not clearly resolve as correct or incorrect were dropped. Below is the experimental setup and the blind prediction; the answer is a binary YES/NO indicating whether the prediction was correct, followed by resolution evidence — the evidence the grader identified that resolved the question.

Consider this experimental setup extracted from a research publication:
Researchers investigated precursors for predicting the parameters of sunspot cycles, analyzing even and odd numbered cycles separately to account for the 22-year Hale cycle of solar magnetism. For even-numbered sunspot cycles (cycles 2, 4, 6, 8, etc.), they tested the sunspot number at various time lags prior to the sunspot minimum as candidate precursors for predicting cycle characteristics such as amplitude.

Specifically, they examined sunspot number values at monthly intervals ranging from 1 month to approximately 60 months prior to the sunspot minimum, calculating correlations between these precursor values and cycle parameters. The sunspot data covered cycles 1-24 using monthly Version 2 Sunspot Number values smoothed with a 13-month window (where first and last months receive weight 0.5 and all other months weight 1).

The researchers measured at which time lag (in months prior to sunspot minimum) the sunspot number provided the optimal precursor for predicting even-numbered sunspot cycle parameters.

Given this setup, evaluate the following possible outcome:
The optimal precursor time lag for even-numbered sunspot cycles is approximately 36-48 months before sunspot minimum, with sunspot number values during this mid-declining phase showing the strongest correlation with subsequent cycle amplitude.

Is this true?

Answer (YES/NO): YES